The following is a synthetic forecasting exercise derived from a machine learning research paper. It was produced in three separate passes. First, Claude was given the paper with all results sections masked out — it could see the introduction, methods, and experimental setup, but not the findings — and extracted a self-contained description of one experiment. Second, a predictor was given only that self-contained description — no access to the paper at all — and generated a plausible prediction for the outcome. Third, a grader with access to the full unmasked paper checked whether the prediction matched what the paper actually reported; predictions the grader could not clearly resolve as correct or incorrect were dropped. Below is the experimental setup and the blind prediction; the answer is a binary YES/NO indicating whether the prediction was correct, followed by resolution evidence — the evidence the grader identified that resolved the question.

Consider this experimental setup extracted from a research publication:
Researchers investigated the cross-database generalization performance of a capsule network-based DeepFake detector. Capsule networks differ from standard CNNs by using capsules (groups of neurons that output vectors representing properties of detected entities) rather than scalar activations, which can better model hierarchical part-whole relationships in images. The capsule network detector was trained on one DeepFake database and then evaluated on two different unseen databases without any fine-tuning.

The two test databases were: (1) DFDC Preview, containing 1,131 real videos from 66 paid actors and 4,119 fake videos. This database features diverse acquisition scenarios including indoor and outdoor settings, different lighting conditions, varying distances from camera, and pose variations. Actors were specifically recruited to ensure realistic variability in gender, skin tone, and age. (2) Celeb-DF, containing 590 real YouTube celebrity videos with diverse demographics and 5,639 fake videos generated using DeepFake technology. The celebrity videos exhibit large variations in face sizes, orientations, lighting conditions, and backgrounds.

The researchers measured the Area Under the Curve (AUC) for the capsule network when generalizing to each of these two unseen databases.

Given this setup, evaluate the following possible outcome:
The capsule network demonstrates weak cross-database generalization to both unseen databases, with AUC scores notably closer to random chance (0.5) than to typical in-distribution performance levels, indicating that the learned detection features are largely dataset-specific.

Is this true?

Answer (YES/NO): YES